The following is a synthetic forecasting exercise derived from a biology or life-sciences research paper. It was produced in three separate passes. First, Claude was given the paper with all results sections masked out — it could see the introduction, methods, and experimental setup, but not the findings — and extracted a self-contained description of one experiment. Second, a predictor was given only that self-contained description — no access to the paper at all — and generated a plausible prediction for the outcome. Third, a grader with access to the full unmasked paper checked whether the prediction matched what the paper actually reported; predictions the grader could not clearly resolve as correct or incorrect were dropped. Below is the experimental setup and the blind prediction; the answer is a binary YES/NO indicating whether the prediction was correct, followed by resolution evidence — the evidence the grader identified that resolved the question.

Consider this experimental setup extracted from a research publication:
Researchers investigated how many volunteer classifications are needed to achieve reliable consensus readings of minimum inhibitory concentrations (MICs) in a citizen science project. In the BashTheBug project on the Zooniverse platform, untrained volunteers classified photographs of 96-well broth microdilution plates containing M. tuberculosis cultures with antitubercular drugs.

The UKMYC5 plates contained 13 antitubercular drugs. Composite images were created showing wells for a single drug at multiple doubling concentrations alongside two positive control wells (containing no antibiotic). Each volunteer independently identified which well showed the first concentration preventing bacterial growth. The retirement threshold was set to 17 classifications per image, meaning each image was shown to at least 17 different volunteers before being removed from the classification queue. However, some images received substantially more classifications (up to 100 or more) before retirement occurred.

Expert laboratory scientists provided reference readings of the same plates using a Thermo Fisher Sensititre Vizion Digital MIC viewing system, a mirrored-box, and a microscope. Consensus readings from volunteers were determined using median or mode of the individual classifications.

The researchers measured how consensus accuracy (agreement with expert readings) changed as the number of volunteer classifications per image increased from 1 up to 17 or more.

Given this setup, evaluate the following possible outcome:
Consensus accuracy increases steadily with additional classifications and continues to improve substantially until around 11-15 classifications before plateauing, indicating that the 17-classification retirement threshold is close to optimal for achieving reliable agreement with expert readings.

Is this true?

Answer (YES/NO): NO